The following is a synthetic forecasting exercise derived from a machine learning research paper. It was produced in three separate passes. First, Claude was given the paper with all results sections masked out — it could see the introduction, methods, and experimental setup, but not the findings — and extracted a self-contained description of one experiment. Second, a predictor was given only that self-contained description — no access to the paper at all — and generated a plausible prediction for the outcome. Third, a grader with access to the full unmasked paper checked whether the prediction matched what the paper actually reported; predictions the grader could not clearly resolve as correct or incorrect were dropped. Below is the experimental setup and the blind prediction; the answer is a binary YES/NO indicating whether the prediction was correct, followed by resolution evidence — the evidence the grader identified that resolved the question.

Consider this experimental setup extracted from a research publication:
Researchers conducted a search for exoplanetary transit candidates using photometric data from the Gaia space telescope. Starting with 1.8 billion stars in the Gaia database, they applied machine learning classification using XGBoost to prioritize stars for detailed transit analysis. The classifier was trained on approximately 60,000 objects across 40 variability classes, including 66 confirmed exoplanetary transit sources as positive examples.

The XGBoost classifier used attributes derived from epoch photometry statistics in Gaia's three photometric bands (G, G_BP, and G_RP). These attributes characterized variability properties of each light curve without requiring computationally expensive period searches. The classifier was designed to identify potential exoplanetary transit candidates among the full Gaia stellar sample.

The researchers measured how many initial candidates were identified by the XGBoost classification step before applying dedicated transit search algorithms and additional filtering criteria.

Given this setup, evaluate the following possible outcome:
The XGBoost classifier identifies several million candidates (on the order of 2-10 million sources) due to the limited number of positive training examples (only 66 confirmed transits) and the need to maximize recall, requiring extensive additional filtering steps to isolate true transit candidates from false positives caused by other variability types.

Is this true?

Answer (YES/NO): NO